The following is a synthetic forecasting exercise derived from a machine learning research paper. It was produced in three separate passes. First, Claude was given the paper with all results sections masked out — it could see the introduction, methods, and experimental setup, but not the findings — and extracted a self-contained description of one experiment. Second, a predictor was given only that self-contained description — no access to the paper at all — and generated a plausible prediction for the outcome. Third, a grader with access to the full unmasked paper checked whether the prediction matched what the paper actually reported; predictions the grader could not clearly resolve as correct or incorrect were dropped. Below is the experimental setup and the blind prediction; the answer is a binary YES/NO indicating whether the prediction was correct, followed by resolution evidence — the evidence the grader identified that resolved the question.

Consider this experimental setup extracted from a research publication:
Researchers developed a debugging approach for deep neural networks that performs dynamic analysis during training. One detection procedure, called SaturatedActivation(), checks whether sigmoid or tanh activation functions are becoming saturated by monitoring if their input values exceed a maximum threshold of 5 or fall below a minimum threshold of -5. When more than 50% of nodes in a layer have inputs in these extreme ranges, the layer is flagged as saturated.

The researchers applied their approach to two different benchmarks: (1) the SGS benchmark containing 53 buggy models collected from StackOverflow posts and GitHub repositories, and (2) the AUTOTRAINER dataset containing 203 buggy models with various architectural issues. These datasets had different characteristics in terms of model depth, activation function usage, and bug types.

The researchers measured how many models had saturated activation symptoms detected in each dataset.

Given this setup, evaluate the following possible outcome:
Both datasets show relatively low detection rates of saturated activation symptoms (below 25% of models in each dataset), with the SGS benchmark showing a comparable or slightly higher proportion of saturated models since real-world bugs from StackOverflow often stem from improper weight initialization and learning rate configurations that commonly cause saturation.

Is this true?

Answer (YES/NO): NO